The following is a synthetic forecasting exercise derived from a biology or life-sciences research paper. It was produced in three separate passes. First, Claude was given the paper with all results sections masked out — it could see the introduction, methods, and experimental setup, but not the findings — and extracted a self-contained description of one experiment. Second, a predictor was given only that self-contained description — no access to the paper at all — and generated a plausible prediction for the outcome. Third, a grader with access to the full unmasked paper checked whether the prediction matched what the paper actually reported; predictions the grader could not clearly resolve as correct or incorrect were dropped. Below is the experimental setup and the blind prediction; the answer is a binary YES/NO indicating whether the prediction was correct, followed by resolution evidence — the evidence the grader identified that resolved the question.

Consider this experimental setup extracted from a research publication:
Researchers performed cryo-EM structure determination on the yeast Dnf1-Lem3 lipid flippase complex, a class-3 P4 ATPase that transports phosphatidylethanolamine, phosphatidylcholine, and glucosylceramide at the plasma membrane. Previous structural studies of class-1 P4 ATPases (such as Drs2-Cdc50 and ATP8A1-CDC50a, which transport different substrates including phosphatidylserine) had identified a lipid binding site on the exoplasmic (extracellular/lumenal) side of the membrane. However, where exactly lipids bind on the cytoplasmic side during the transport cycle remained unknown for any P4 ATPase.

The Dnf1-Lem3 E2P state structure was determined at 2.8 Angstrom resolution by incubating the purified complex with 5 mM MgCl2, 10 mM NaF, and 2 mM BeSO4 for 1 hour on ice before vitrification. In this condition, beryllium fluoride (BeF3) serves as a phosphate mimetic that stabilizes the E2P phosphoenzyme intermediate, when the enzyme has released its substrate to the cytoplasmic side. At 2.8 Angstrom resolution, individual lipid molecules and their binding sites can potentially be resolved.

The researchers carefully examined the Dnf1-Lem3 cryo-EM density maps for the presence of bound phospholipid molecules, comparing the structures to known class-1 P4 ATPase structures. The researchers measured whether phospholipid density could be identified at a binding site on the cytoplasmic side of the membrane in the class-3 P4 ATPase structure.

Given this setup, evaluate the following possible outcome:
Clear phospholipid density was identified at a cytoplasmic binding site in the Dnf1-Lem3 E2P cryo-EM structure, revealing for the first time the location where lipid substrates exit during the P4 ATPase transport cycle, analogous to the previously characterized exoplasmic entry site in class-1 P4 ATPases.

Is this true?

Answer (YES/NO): YES